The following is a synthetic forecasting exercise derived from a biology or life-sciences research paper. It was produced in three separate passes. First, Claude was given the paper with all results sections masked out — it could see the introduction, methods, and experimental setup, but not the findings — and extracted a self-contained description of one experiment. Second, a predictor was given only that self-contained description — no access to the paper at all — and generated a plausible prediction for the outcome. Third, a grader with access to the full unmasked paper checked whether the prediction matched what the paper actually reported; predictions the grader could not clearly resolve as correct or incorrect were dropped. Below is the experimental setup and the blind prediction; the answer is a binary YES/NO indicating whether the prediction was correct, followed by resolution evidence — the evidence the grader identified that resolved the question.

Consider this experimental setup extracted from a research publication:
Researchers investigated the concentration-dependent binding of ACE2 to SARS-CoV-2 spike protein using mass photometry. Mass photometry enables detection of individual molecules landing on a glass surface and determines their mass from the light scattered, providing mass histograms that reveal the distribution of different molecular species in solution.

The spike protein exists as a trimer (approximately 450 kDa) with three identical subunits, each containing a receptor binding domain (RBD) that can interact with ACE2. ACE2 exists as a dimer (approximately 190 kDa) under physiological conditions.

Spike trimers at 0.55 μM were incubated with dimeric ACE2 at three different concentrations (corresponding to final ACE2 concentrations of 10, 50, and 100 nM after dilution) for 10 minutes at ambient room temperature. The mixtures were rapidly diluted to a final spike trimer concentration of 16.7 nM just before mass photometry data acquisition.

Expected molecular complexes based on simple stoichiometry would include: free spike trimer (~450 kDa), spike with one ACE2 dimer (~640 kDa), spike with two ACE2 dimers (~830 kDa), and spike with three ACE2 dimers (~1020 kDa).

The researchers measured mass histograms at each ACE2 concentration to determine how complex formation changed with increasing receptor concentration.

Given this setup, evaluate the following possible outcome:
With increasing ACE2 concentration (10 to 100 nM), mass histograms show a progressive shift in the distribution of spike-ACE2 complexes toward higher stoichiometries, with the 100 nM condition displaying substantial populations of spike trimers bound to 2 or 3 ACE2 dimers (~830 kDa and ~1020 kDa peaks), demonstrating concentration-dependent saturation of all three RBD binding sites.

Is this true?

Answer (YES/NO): NO